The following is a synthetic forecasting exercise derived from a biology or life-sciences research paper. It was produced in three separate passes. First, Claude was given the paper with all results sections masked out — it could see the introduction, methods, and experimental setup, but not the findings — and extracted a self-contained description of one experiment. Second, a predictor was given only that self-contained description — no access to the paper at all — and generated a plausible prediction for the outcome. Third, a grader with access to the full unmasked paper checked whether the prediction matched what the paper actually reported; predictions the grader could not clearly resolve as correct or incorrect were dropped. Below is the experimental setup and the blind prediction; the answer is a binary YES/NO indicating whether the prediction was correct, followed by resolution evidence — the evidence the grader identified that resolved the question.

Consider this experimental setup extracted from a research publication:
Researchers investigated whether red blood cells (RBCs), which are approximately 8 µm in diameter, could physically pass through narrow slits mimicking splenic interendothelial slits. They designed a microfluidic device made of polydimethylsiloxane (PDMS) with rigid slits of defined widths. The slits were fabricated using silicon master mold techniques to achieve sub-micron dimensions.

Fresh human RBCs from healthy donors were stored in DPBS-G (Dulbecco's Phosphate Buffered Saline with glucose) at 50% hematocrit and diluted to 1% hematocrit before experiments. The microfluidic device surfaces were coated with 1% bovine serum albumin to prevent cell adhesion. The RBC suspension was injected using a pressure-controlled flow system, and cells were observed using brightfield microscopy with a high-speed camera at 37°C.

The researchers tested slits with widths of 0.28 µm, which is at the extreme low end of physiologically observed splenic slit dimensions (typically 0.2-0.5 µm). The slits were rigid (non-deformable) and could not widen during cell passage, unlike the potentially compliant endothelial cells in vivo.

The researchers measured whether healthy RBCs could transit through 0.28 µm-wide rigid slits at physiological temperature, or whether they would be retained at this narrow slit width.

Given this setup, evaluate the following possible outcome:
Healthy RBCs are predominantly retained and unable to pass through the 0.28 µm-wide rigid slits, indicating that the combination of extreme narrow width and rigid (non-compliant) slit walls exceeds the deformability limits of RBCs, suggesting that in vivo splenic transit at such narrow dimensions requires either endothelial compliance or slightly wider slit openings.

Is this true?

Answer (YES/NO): NO